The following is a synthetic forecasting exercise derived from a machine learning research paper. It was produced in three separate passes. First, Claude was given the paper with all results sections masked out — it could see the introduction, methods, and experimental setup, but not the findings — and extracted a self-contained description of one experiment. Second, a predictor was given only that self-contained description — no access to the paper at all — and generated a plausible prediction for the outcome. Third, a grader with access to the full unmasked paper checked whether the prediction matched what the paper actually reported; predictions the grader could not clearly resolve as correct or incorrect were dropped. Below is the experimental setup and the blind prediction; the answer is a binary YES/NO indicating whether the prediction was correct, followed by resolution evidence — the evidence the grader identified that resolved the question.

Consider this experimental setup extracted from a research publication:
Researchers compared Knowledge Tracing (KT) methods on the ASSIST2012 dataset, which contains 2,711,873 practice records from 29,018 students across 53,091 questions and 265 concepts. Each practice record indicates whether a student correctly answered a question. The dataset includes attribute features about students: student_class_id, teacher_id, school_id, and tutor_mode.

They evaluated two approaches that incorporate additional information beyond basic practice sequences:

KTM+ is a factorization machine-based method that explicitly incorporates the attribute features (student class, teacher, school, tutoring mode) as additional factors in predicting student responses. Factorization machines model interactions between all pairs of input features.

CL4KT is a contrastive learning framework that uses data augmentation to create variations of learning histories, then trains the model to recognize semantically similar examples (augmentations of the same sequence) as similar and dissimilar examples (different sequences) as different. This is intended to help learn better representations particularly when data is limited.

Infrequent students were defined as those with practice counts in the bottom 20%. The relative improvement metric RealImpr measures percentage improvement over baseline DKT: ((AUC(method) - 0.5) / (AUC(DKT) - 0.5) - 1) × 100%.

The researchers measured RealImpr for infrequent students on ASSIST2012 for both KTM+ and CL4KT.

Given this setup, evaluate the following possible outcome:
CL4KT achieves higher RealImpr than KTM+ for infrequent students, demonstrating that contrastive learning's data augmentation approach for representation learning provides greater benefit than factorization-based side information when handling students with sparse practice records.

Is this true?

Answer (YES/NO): YES